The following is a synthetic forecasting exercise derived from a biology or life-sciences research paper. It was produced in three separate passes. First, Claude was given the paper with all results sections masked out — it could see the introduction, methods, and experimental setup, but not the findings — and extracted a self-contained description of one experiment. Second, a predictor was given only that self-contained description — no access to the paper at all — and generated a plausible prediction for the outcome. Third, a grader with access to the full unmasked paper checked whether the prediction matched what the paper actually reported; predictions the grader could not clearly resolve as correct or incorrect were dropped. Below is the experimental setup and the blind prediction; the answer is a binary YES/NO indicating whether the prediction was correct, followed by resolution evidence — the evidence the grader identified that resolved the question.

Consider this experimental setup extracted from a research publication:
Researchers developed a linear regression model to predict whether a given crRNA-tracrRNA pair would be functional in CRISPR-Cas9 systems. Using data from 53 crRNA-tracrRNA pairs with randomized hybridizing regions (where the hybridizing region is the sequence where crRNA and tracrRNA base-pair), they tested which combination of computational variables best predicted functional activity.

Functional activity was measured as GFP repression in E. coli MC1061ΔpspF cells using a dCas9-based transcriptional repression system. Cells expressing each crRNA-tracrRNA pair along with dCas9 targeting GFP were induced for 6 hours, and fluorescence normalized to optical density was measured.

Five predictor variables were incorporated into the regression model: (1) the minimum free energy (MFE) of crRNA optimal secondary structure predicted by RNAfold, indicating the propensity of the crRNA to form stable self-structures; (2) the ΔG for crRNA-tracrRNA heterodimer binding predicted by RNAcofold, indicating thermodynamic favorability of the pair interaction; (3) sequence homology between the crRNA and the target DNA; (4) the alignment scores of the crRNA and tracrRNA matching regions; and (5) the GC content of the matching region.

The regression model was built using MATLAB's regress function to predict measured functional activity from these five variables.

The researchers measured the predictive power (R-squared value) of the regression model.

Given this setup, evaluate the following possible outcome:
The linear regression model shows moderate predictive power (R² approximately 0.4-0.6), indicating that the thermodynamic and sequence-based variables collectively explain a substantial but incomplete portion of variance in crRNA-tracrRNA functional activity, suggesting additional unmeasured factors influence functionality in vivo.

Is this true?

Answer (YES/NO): NO